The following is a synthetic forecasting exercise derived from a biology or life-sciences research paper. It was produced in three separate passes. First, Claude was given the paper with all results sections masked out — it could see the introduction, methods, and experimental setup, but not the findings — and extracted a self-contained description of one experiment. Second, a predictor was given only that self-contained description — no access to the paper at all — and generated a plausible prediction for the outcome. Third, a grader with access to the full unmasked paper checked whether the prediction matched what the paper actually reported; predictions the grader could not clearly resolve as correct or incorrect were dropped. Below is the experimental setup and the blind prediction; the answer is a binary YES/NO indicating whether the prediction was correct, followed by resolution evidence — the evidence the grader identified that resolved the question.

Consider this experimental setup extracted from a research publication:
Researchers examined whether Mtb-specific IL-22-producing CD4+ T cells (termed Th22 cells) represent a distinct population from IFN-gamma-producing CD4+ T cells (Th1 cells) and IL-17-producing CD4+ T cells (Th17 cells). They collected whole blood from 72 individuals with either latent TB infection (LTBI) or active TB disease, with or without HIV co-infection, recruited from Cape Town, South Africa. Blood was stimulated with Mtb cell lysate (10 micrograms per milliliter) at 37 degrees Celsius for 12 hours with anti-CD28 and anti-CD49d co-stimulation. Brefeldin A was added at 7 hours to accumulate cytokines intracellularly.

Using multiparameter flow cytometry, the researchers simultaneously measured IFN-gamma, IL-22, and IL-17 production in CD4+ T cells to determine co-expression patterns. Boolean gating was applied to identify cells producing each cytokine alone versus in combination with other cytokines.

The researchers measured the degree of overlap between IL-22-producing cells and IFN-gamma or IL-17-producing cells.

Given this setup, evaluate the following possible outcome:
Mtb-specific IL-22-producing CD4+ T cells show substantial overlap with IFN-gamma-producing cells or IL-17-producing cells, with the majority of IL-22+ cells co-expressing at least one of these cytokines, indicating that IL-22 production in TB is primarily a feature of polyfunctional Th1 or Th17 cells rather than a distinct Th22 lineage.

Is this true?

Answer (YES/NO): NO